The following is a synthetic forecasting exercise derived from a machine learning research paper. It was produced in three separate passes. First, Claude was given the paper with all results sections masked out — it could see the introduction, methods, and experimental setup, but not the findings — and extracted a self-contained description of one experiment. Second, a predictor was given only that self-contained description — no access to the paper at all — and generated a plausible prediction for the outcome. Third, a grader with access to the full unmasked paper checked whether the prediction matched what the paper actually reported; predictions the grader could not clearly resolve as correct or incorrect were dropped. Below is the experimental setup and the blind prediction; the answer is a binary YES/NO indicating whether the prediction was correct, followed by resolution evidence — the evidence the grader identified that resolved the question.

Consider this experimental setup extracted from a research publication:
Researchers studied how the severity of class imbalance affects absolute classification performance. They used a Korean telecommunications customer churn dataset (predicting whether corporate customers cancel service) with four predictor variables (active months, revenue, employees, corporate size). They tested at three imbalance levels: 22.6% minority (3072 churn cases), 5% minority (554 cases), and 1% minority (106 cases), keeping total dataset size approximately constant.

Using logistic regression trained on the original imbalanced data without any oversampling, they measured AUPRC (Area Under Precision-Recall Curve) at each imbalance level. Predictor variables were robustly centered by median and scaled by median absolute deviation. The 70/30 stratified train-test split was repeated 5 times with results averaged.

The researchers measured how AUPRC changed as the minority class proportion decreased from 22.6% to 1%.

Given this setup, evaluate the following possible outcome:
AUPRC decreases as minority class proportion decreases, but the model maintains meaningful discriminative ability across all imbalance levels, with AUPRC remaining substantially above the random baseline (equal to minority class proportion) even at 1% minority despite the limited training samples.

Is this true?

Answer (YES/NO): YES